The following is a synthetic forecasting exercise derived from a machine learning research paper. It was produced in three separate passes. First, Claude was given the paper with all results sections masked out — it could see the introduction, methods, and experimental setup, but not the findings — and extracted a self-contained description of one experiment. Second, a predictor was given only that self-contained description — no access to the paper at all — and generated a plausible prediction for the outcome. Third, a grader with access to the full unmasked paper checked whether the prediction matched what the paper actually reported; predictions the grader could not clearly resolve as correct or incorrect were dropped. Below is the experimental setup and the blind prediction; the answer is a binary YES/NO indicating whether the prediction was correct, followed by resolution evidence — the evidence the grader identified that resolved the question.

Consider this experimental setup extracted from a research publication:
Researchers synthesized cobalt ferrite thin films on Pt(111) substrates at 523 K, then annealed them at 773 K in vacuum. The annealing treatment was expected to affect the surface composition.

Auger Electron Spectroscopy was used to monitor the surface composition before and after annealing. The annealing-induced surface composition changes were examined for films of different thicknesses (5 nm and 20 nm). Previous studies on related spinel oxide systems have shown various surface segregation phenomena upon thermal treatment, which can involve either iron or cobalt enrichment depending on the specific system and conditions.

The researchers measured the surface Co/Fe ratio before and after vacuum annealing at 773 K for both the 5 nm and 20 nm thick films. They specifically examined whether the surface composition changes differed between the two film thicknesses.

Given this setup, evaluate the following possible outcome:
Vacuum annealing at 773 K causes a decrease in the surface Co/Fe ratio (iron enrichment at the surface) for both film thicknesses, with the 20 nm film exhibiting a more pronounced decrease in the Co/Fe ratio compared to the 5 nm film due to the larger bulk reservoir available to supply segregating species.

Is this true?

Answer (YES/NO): NO